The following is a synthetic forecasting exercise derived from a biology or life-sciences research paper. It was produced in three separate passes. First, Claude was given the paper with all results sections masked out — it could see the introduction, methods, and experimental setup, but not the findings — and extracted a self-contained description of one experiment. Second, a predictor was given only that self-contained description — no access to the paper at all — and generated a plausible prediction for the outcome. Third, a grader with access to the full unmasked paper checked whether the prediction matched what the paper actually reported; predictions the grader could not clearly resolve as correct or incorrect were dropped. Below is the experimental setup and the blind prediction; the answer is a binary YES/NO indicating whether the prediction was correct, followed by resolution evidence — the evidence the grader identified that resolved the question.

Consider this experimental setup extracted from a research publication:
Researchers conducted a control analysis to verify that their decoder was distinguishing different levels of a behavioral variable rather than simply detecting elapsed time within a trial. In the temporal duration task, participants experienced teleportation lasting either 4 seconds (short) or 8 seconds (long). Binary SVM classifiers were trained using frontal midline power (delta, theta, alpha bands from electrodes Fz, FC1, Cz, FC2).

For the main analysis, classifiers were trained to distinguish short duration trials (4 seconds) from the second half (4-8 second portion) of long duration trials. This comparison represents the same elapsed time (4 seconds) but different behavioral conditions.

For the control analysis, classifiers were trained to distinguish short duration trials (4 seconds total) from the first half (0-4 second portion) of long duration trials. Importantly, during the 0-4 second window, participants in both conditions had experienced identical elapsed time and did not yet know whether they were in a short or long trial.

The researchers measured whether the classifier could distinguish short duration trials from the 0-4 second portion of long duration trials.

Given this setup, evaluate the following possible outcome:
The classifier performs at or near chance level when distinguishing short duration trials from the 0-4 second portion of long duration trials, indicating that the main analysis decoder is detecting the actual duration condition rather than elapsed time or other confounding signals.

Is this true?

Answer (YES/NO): YES